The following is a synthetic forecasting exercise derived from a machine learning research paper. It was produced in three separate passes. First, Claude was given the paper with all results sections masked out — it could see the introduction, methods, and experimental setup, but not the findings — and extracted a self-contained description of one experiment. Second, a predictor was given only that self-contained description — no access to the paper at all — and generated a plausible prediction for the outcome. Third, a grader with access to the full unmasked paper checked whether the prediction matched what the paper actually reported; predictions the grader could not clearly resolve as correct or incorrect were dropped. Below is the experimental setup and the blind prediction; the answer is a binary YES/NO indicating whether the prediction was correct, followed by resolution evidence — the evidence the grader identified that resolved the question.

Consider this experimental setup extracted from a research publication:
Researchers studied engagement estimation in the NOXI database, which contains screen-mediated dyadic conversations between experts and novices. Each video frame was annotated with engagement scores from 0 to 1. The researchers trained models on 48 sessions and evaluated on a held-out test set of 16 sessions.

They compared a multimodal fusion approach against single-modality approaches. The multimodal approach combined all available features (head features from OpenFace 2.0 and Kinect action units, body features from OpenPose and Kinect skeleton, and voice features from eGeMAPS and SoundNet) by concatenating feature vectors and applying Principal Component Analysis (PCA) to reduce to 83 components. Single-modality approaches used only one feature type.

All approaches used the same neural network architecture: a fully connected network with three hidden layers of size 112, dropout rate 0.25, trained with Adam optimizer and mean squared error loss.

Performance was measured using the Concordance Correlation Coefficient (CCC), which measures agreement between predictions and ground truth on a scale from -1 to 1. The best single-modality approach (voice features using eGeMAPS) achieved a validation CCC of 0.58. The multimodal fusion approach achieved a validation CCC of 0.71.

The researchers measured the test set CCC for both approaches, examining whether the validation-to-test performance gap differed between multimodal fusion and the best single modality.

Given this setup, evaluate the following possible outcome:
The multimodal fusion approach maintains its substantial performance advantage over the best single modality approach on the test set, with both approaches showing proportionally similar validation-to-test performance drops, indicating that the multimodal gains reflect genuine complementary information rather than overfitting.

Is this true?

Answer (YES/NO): NO